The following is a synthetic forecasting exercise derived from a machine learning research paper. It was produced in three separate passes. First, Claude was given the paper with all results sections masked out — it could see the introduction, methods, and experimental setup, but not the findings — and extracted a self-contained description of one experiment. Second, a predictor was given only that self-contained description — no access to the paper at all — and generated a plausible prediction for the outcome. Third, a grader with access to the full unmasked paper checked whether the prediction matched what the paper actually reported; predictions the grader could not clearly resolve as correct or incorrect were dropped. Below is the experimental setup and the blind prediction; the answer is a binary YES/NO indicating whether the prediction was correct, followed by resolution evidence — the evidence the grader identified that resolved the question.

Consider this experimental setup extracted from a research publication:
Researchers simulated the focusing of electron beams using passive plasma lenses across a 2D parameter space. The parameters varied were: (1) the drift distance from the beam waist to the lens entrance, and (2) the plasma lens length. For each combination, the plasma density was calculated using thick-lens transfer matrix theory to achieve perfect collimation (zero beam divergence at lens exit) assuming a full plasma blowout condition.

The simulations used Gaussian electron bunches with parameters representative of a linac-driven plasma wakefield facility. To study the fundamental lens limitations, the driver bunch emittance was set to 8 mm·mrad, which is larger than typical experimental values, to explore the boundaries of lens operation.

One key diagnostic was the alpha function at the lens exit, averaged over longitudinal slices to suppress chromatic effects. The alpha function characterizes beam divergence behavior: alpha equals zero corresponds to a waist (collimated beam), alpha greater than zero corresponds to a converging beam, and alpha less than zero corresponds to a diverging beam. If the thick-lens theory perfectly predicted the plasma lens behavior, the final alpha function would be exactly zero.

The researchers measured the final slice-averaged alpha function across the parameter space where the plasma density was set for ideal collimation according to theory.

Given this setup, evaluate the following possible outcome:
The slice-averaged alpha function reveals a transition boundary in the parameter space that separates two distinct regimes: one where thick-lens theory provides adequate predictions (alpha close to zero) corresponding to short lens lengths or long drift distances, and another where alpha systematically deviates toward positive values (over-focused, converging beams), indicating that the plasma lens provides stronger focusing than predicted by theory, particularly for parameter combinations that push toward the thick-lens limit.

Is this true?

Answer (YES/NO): NO